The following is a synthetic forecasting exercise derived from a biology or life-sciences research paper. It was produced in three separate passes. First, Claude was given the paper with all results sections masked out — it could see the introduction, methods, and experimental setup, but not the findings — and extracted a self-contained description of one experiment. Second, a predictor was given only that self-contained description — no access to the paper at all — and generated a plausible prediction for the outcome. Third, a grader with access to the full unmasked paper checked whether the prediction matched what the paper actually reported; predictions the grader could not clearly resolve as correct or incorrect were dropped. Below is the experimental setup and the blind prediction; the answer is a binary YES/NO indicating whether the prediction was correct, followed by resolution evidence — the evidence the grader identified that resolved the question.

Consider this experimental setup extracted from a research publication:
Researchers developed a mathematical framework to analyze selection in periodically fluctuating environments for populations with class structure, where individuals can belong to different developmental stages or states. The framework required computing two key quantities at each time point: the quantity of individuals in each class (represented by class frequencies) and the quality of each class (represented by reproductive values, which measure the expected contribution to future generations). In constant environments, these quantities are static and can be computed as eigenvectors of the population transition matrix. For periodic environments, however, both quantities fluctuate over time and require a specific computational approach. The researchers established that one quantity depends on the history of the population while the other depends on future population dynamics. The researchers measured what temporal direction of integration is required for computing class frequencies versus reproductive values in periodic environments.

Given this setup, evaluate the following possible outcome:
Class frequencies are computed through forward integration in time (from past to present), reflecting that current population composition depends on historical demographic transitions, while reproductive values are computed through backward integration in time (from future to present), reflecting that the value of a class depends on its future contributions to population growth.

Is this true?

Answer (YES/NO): YES